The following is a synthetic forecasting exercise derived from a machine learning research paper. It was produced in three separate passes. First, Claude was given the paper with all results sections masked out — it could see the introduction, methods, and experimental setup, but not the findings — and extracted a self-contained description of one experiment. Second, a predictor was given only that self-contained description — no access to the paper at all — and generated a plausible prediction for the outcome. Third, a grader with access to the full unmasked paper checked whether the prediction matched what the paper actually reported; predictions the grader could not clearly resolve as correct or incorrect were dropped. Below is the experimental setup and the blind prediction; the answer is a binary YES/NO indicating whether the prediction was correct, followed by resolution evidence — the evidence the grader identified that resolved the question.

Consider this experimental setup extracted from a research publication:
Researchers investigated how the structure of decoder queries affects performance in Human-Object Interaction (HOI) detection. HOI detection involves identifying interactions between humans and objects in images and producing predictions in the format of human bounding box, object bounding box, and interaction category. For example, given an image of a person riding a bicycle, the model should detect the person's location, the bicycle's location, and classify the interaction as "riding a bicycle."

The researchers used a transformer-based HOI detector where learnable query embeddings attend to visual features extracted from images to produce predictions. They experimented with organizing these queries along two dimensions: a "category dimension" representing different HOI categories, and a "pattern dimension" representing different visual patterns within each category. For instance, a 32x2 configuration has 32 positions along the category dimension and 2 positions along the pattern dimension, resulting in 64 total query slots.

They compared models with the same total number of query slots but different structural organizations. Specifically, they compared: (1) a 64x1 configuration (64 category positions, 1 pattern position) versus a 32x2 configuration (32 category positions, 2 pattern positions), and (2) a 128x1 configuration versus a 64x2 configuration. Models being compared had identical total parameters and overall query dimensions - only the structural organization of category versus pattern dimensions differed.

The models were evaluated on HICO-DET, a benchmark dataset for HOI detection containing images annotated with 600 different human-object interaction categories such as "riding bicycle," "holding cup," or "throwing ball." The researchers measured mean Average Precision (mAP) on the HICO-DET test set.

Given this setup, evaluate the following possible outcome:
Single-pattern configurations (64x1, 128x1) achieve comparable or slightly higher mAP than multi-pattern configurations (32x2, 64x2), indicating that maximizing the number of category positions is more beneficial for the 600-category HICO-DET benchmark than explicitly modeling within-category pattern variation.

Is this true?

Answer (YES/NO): NO